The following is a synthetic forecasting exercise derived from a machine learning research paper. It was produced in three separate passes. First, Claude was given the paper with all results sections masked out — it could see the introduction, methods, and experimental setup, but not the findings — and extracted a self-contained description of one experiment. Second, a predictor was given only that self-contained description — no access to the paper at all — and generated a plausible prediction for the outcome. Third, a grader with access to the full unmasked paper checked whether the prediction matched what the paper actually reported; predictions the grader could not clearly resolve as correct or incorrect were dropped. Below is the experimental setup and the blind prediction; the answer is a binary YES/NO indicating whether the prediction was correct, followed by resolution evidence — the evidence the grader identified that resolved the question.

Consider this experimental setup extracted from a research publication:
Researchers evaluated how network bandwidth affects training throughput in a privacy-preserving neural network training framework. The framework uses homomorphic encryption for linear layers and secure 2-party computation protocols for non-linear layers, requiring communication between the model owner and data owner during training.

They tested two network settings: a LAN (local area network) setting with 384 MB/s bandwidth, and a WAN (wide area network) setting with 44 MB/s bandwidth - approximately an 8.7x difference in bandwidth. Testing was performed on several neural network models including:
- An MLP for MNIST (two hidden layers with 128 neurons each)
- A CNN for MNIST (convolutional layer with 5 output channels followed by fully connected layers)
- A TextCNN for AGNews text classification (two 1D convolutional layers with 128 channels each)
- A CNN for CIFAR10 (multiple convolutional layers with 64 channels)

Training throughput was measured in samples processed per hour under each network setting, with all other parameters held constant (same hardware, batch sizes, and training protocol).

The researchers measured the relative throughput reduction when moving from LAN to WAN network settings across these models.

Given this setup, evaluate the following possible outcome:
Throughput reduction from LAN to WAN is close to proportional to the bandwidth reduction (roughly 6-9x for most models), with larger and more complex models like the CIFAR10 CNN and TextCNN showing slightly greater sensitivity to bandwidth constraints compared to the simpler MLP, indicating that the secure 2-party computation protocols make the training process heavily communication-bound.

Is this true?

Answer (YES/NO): NO